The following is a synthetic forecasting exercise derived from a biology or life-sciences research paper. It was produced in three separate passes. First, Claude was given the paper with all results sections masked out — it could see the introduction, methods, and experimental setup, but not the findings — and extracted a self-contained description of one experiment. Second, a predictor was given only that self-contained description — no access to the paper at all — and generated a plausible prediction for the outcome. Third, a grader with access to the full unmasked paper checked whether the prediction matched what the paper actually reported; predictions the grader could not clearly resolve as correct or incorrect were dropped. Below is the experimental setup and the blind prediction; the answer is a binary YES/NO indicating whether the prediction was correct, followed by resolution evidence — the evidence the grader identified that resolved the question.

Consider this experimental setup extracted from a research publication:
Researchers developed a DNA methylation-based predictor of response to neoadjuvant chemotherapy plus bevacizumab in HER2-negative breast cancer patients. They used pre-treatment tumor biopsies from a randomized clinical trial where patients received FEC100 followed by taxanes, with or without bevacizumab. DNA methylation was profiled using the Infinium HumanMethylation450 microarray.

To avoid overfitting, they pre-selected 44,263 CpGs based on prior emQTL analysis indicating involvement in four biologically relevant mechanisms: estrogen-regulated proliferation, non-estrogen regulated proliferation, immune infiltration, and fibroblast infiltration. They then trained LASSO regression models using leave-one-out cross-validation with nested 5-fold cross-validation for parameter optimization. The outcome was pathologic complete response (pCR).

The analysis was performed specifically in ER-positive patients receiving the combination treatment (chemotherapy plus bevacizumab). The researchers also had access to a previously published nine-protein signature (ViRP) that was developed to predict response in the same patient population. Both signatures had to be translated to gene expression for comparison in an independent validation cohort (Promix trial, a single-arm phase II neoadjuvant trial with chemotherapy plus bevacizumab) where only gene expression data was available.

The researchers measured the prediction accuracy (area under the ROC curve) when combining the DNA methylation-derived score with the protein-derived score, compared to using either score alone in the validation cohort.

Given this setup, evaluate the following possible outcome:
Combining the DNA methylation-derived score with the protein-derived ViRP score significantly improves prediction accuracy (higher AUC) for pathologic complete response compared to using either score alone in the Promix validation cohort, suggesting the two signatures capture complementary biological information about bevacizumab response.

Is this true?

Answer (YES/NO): NO